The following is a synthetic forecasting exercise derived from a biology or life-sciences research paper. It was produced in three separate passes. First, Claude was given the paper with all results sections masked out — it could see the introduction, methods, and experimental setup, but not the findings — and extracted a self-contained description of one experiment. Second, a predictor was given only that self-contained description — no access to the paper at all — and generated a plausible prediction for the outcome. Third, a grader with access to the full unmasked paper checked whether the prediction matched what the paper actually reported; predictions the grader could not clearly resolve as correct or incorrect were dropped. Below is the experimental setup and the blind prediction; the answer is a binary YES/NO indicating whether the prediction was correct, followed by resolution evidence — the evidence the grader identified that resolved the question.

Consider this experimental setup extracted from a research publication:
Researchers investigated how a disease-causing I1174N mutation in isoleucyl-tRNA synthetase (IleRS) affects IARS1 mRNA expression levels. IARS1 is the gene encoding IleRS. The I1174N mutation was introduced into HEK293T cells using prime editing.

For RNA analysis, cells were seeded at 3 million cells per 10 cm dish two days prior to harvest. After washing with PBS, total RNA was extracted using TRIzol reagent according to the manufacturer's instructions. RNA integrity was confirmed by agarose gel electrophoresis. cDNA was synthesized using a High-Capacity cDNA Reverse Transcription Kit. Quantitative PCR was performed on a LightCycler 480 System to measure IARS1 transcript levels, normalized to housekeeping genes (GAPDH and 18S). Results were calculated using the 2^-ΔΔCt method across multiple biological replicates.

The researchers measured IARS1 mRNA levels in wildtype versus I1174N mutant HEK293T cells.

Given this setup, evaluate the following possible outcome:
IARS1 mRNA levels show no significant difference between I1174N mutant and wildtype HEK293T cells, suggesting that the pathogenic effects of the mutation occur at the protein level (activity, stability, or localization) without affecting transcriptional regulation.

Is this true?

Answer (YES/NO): YES